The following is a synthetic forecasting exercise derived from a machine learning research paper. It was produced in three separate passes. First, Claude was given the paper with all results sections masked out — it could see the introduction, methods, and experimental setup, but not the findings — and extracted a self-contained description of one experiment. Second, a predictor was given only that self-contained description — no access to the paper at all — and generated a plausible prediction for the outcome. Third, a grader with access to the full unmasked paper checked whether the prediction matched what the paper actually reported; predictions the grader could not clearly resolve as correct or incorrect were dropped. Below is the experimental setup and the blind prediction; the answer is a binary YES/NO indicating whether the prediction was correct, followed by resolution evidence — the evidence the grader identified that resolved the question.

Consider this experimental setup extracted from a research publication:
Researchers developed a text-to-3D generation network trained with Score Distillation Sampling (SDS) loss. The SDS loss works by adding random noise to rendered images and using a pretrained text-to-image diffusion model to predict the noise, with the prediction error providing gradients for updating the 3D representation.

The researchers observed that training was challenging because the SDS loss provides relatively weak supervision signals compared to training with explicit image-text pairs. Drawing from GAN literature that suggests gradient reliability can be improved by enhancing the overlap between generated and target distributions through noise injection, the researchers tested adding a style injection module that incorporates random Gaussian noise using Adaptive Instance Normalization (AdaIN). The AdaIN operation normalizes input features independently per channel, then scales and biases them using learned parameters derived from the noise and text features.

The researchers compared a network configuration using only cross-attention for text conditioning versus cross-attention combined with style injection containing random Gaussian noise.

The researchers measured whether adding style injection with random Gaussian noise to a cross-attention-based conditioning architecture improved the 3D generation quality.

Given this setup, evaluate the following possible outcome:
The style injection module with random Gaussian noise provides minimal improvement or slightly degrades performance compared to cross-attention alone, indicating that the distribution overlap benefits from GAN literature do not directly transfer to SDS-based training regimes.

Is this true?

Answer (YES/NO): NO